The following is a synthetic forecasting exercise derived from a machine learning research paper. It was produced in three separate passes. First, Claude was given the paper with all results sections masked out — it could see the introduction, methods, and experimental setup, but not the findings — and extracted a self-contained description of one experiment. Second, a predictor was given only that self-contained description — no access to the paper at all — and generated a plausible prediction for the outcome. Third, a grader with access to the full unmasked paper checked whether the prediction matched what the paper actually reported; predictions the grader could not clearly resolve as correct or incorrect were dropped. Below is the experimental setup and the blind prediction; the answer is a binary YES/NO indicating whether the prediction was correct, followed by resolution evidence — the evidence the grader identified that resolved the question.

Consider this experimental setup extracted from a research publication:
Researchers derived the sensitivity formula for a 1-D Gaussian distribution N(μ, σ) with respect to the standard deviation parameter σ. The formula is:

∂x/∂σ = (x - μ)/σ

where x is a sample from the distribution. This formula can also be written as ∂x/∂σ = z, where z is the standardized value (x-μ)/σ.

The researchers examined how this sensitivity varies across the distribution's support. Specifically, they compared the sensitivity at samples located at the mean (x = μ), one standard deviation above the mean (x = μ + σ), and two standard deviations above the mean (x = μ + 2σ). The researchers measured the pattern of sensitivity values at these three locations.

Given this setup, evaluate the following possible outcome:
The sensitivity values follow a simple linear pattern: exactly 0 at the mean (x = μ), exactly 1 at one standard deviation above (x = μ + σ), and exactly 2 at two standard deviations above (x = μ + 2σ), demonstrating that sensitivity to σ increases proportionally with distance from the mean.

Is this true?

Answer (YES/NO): YES